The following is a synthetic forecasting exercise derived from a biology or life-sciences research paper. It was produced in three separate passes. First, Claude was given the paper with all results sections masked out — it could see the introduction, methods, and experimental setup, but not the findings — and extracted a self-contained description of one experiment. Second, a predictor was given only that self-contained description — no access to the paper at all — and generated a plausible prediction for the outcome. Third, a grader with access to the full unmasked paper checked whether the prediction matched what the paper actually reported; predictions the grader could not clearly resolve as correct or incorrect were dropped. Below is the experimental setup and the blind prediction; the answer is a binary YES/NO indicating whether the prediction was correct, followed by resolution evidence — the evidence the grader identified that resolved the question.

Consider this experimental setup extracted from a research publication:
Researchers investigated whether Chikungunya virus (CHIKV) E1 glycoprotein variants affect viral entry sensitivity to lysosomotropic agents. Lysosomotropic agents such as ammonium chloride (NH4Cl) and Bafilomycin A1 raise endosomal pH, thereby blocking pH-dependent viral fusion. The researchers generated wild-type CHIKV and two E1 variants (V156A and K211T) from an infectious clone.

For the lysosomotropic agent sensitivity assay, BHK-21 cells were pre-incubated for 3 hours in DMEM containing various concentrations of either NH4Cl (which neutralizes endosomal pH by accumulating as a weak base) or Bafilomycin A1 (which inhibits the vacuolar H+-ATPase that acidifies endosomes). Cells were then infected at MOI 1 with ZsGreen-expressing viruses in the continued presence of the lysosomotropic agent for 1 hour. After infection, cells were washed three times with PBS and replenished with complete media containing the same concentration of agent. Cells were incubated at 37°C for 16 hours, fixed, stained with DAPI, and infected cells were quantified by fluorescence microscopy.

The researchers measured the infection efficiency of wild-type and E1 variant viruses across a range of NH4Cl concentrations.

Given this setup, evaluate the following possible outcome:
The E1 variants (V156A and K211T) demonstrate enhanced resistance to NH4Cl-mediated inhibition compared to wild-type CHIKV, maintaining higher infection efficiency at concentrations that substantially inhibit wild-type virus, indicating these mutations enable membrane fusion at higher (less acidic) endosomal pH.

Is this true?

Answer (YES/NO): NO